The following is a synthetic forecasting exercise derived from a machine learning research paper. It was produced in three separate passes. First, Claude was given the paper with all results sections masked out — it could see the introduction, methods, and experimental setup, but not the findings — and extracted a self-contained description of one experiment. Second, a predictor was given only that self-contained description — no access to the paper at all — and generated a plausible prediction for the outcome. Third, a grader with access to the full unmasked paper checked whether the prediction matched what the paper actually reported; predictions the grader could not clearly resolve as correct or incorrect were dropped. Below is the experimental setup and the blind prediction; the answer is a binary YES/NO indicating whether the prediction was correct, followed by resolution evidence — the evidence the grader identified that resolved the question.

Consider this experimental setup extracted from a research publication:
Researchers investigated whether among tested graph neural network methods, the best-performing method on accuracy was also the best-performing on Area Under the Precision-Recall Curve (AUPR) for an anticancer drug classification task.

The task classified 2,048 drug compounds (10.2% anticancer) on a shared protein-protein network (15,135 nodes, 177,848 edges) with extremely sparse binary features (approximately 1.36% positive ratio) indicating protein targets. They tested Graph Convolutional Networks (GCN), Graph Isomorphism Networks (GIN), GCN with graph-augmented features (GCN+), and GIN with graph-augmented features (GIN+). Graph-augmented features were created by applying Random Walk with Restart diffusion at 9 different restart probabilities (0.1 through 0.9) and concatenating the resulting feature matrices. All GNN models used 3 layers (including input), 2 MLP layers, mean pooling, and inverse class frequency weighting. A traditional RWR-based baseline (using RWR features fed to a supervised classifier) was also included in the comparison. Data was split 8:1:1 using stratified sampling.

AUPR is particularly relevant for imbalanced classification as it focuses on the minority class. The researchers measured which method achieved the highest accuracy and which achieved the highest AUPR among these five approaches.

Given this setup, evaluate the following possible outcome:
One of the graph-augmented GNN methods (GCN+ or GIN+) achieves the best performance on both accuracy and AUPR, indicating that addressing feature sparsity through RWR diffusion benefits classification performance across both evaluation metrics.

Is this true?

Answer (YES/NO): NO